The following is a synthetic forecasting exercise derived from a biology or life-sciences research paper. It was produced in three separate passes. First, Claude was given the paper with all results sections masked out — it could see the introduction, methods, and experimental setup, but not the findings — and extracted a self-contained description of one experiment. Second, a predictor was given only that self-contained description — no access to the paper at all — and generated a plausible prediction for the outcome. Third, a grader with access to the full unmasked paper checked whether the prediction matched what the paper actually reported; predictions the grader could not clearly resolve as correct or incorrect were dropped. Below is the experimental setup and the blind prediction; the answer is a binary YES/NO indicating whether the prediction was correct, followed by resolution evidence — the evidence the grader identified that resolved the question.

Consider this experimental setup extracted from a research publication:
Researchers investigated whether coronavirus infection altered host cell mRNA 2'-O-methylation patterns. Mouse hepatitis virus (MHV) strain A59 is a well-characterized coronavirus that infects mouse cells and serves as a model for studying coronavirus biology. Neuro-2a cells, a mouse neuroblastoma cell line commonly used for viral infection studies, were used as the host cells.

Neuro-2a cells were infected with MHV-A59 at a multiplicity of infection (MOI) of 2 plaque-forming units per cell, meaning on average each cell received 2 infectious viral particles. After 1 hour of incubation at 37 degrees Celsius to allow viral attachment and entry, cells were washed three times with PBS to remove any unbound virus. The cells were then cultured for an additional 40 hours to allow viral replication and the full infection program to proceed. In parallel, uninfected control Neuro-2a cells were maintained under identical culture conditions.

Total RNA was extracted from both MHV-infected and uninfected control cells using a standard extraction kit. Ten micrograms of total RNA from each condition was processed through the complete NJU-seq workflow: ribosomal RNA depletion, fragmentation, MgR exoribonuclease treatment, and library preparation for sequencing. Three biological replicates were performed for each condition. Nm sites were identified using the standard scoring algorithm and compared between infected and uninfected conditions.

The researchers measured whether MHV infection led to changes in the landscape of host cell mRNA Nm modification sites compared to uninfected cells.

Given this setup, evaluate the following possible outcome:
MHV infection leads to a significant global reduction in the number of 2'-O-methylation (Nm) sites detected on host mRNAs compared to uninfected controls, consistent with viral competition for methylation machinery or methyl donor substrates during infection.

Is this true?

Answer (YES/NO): NO